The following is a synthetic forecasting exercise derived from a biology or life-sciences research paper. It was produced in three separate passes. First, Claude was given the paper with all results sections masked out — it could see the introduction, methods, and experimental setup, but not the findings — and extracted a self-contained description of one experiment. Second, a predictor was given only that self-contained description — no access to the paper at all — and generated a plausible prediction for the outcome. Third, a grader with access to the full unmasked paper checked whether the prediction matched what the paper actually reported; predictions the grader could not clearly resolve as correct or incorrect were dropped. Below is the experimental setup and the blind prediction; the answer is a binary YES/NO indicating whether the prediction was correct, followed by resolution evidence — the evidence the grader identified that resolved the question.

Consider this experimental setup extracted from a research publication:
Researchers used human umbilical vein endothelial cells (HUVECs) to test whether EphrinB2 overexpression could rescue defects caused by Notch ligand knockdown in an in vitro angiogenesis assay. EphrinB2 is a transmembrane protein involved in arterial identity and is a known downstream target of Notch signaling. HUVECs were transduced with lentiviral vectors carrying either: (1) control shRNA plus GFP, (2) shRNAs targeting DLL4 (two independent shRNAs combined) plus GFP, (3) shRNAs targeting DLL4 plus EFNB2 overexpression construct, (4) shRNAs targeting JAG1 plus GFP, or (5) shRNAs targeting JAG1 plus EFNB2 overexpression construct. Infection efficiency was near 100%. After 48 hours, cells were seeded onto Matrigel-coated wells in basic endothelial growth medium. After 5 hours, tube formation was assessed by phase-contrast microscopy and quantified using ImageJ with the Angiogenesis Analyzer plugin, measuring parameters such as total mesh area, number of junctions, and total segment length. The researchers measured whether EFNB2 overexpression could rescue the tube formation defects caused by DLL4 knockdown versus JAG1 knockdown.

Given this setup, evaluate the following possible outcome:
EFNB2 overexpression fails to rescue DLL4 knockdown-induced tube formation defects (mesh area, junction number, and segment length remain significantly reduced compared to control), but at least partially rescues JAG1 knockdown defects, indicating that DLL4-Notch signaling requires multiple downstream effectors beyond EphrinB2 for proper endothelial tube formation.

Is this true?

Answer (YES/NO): NO